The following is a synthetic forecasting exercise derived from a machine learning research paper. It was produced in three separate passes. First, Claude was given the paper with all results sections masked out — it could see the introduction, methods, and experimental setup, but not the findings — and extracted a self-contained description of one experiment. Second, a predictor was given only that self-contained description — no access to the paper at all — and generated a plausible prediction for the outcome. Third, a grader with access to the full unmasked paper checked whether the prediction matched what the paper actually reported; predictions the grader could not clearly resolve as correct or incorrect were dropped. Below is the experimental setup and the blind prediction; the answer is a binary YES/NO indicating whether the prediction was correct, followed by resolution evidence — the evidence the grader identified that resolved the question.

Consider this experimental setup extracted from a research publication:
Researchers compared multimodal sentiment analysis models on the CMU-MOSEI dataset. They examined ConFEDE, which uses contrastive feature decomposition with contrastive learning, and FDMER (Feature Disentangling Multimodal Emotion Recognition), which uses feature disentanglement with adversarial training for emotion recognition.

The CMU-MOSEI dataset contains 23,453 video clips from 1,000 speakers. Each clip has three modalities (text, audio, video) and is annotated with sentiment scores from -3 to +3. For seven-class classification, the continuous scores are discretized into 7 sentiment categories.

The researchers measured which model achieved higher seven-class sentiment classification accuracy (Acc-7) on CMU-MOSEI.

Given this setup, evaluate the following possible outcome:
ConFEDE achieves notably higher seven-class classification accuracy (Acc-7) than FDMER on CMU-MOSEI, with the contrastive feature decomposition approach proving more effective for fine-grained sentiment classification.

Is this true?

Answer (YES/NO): NO